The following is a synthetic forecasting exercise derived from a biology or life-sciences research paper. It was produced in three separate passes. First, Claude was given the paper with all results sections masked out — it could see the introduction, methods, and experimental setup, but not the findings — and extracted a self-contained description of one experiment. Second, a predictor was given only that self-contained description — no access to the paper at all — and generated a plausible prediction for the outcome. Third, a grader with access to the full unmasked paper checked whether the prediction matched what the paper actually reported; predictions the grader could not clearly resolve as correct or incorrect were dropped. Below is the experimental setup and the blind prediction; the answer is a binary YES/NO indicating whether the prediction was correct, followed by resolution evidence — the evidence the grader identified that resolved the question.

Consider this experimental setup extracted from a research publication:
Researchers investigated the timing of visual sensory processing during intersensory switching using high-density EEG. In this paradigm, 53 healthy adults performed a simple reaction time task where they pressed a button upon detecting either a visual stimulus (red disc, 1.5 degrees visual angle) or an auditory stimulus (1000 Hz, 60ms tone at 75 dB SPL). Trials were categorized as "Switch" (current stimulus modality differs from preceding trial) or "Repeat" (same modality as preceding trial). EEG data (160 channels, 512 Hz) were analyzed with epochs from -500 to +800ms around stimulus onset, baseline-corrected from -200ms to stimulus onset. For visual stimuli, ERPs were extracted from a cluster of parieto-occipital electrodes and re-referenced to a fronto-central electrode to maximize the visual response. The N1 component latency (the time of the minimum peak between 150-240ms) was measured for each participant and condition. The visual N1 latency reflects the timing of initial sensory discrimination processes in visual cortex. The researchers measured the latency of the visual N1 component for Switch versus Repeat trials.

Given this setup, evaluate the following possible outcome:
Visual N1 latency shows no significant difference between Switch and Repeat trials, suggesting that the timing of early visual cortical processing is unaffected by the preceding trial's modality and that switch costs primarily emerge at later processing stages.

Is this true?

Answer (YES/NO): NO